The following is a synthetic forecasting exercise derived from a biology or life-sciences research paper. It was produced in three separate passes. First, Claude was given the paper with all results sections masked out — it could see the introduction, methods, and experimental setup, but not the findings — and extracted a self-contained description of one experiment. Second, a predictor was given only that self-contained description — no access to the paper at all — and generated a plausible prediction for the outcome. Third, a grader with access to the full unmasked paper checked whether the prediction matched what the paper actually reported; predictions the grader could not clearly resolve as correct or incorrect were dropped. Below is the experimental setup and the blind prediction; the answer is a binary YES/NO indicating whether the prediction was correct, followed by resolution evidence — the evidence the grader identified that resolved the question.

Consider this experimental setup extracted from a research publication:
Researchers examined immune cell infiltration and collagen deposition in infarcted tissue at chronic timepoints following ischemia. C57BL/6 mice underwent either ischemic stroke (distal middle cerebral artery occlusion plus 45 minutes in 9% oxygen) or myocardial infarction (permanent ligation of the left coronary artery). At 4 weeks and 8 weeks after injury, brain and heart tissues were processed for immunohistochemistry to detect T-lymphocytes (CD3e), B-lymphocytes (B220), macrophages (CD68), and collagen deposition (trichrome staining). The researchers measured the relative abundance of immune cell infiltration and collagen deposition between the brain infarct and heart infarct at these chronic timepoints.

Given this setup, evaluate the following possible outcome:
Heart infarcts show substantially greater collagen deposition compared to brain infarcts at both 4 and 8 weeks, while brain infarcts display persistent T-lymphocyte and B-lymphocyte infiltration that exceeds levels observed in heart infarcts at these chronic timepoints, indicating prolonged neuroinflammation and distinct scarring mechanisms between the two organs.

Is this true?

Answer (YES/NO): YES